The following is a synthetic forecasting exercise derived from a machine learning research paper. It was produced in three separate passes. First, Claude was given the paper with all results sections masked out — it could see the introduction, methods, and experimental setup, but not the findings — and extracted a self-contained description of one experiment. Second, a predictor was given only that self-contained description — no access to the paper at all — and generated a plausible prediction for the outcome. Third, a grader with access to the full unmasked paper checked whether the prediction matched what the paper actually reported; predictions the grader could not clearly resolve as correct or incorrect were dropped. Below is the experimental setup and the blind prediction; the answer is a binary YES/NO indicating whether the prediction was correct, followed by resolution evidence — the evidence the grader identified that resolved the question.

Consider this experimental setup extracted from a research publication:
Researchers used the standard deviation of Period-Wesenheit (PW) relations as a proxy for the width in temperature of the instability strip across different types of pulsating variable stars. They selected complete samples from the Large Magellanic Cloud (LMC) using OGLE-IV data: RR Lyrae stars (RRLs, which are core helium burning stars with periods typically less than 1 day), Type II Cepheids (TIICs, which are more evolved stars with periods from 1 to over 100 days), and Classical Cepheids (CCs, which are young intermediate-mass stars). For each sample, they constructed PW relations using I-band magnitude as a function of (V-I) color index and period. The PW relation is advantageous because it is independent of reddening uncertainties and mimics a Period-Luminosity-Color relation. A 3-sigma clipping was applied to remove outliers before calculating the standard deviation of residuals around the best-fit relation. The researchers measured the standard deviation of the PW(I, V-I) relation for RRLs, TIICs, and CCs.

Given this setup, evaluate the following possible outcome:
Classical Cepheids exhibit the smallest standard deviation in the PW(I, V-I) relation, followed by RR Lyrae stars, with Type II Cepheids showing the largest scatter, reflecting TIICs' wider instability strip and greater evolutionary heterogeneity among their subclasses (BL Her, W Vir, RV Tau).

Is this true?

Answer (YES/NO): NO